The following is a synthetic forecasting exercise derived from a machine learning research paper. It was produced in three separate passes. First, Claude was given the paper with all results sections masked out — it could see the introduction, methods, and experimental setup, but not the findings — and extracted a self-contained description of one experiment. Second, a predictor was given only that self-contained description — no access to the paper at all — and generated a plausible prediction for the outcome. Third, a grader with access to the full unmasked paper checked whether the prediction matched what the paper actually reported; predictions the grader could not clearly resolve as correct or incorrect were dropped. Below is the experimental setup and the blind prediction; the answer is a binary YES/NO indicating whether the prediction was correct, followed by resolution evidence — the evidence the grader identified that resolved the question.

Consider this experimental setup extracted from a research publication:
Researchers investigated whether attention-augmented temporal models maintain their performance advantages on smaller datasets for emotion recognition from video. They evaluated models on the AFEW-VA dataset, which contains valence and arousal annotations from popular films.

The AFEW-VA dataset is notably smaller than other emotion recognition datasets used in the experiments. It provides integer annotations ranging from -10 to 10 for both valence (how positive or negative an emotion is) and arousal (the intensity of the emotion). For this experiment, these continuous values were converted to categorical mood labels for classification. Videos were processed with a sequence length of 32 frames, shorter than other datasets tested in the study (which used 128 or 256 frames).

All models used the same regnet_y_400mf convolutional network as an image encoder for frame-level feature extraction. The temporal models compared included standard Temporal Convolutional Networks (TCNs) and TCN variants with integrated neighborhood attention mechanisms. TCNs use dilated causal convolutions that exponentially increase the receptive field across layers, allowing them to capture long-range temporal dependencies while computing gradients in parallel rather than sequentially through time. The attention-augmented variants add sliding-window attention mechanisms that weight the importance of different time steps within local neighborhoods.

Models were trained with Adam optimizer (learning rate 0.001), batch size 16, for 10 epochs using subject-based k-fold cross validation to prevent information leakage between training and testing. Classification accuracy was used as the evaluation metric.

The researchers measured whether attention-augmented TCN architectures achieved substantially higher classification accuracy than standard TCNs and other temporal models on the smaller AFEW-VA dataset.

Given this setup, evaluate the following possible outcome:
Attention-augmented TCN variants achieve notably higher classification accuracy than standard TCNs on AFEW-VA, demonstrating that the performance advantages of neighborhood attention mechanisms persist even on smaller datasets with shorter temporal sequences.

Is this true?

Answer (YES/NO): NO